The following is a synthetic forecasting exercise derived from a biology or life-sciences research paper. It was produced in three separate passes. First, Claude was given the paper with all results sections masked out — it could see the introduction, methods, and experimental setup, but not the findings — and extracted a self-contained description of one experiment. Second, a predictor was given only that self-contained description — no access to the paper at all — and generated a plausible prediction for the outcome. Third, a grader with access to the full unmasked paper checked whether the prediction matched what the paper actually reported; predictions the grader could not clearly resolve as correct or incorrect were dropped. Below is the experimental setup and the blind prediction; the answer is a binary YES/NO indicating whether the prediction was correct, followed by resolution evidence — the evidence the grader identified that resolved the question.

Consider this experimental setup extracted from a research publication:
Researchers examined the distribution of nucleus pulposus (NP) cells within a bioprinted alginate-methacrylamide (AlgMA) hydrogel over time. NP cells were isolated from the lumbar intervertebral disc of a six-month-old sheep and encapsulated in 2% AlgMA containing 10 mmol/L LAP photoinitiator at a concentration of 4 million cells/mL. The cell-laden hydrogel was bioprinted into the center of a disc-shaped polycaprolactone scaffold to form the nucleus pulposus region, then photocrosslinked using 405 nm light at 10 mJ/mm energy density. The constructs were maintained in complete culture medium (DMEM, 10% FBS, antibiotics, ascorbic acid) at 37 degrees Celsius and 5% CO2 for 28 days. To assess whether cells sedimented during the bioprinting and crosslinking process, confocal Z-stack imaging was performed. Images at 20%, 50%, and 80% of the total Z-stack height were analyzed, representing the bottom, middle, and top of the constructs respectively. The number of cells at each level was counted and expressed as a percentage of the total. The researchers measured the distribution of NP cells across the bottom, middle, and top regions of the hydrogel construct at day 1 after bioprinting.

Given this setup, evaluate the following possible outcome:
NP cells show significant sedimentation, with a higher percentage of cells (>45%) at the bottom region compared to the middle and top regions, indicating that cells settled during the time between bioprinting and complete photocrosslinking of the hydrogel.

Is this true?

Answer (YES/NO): NO